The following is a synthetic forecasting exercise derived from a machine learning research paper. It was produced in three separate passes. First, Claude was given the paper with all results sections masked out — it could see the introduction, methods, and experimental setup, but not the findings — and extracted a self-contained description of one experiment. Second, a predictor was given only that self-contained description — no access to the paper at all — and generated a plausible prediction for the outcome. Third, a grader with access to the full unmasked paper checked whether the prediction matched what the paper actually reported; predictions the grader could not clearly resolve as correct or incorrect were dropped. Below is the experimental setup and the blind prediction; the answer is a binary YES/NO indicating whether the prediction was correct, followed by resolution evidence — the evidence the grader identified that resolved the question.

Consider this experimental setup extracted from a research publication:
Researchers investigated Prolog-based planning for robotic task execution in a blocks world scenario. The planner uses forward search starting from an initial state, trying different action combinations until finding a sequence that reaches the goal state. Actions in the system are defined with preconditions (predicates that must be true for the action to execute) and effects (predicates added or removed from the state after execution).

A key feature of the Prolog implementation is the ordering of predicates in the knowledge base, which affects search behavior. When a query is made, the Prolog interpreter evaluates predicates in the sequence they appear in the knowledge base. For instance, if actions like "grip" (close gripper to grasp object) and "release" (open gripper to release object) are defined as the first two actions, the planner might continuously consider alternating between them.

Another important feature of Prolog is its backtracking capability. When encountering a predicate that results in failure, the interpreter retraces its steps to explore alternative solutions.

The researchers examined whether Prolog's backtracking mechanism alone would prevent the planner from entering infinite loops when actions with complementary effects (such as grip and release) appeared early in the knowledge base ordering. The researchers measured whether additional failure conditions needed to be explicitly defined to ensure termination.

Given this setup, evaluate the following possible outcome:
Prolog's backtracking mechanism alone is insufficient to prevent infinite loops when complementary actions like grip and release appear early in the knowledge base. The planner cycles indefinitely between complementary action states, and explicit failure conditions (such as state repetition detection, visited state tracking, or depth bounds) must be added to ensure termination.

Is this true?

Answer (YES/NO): YES